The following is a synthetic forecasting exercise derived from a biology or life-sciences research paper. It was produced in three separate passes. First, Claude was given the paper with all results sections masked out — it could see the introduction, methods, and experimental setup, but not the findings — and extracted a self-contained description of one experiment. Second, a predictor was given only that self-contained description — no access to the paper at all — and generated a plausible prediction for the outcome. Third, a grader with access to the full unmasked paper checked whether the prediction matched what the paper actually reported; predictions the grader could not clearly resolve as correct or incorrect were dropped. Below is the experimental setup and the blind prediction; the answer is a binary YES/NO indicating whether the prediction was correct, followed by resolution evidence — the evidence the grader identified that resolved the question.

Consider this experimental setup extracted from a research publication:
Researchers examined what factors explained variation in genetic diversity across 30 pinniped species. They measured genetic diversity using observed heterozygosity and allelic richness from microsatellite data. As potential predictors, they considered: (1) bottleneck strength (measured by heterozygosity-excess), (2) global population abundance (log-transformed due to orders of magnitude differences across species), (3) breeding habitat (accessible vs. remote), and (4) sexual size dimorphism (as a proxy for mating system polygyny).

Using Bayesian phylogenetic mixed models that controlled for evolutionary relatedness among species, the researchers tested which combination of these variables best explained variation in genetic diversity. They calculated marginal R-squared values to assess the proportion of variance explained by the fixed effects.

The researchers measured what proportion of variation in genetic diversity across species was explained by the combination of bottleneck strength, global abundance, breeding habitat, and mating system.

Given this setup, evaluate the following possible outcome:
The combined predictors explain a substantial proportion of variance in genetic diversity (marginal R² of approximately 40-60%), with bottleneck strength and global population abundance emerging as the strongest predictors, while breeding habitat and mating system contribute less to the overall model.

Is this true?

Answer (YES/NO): NO